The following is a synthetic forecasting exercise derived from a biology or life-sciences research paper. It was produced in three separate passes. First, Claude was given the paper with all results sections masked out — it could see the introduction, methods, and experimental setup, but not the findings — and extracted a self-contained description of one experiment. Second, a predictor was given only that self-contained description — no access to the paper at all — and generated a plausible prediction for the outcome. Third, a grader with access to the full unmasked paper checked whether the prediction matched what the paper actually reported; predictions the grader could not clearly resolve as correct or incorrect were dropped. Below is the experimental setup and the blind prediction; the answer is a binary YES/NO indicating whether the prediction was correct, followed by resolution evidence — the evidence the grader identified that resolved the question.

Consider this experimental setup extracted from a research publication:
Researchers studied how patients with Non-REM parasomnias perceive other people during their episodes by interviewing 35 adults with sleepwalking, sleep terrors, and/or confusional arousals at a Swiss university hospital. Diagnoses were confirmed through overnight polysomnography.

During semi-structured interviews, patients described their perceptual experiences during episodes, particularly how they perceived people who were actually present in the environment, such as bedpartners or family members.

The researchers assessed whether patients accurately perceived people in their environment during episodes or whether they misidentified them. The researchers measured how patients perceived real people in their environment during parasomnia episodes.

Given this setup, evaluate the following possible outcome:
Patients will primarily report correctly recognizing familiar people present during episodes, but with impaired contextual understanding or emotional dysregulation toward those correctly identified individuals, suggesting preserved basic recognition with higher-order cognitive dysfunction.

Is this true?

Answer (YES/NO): NO